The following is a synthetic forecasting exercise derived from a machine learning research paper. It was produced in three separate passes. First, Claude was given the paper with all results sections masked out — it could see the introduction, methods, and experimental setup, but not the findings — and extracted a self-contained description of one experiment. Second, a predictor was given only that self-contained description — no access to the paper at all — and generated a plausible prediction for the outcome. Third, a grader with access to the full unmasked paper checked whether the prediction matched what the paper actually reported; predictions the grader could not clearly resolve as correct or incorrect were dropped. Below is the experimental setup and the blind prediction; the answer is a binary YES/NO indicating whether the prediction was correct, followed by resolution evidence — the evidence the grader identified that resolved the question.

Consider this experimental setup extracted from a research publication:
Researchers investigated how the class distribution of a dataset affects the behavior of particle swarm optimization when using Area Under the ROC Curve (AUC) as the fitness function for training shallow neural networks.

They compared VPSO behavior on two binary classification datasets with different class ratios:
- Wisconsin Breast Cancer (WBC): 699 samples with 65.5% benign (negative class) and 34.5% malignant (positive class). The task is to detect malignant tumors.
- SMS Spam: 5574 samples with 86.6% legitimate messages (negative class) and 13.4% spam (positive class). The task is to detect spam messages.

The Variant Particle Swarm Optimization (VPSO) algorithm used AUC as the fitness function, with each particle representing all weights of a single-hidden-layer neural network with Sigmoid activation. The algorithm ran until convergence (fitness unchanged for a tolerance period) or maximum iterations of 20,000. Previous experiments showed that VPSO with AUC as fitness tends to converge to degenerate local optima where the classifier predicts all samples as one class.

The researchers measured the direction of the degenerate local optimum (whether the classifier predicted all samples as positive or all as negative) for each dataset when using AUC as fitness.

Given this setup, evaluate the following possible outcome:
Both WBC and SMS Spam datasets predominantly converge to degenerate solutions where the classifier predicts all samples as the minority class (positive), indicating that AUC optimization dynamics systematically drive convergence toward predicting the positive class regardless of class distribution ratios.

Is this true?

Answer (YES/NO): NO